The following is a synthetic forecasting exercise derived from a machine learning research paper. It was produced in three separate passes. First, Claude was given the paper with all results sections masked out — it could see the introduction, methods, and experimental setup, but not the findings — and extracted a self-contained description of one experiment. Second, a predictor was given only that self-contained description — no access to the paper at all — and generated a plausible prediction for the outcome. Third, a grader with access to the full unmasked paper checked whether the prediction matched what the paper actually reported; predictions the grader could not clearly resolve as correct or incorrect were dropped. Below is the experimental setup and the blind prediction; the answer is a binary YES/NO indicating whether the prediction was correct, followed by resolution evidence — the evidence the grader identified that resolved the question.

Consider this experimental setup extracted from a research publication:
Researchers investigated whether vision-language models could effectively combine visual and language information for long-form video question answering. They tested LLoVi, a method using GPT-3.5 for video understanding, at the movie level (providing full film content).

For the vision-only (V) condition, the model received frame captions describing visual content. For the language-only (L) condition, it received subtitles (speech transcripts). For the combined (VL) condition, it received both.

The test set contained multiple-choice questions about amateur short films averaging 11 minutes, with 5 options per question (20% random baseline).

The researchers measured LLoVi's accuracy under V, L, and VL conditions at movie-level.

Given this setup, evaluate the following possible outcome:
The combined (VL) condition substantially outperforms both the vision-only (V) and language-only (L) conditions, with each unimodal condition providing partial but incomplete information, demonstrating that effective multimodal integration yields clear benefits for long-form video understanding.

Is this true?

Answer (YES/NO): NO